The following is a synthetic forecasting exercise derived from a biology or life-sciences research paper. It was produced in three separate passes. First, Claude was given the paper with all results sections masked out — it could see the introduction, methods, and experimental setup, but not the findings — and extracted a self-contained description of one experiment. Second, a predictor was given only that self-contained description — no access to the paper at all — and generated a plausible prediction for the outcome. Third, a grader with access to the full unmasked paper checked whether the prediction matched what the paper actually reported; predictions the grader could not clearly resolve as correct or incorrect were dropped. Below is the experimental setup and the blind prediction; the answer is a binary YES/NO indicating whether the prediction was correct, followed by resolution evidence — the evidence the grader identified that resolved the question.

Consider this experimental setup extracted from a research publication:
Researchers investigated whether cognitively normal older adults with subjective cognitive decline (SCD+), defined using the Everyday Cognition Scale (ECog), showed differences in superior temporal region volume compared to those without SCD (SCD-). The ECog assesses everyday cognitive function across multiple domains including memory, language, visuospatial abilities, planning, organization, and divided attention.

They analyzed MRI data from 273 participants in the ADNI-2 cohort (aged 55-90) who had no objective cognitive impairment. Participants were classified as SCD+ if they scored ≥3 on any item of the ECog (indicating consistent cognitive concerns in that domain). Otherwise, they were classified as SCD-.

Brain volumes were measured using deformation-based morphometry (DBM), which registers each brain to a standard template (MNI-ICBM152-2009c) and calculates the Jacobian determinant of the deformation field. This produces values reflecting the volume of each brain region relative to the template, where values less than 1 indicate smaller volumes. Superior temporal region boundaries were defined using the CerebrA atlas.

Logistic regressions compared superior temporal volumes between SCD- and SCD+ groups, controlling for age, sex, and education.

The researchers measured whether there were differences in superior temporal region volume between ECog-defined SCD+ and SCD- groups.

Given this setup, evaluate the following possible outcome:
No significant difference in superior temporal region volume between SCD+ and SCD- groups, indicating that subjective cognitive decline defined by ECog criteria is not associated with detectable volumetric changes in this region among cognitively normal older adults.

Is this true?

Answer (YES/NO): NO